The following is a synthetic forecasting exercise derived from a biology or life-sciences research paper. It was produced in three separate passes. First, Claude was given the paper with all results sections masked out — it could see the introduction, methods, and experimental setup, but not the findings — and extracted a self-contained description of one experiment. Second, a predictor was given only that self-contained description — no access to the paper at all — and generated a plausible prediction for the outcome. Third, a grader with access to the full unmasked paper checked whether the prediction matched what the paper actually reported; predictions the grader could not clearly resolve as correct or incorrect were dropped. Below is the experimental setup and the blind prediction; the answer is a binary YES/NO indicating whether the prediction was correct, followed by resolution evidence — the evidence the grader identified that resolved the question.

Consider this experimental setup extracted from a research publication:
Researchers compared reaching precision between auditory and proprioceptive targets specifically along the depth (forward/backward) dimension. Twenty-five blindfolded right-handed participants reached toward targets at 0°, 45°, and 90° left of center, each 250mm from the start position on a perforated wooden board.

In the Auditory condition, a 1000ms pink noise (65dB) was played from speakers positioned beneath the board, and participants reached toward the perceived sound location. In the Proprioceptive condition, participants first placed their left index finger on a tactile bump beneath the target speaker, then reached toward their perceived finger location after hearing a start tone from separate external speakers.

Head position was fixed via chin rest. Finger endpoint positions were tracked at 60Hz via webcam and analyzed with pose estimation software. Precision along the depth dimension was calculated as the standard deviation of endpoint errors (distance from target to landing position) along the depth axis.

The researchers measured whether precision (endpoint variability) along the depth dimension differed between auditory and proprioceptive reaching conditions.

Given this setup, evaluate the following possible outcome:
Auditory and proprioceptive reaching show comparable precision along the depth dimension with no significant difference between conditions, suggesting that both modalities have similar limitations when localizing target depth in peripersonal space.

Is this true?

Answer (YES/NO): NO